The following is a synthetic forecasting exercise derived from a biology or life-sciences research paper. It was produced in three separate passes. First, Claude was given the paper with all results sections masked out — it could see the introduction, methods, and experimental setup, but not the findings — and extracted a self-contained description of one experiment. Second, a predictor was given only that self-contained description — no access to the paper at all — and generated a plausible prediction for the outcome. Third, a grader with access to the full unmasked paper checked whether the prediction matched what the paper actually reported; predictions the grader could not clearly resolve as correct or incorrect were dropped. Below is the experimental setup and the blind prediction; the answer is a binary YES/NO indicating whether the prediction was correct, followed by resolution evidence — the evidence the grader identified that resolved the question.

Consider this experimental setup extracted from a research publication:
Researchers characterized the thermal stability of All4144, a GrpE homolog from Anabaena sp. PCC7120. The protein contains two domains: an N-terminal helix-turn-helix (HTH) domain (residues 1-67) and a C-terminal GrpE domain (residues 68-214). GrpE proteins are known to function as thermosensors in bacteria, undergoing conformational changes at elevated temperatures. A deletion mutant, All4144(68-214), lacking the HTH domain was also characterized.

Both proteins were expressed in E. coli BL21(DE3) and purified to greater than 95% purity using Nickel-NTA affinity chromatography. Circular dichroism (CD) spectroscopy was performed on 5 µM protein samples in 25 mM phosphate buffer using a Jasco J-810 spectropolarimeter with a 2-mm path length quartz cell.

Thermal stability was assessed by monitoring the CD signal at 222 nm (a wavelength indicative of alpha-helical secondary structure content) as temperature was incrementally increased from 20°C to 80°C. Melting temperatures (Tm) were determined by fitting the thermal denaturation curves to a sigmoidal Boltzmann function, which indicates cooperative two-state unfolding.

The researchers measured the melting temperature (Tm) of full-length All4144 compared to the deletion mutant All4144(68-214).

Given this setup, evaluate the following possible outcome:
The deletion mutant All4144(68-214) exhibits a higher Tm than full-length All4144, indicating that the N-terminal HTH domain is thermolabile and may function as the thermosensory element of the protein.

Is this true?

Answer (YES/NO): NO